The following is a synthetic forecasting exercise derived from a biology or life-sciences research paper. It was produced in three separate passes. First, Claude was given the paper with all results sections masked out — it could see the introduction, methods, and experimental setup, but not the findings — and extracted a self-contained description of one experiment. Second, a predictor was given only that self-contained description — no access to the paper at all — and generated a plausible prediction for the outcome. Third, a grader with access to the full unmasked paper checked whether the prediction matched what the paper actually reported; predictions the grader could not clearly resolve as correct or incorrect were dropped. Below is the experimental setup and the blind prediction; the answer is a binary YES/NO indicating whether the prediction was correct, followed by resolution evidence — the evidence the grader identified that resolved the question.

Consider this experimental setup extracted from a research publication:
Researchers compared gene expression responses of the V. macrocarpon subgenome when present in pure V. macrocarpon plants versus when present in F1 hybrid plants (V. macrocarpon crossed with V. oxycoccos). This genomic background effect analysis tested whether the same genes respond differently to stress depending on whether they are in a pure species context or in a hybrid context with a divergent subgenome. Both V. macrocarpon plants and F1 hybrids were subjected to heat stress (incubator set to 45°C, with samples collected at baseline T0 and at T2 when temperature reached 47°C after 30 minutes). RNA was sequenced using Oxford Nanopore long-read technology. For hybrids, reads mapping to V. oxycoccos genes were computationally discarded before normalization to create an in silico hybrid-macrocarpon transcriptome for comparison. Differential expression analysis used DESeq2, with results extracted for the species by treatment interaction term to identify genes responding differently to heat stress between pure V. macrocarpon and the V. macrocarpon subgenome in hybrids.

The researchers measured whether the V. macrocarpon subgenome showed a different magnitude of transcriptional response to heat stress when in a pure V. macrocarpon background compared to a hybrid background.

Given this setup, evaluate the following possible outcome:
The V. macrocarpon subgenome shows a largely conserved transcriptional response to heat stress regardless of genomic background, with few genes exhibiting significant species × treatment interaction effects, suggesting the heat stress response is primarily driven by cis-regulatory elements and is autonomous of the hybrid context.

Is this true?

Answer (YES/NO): YES